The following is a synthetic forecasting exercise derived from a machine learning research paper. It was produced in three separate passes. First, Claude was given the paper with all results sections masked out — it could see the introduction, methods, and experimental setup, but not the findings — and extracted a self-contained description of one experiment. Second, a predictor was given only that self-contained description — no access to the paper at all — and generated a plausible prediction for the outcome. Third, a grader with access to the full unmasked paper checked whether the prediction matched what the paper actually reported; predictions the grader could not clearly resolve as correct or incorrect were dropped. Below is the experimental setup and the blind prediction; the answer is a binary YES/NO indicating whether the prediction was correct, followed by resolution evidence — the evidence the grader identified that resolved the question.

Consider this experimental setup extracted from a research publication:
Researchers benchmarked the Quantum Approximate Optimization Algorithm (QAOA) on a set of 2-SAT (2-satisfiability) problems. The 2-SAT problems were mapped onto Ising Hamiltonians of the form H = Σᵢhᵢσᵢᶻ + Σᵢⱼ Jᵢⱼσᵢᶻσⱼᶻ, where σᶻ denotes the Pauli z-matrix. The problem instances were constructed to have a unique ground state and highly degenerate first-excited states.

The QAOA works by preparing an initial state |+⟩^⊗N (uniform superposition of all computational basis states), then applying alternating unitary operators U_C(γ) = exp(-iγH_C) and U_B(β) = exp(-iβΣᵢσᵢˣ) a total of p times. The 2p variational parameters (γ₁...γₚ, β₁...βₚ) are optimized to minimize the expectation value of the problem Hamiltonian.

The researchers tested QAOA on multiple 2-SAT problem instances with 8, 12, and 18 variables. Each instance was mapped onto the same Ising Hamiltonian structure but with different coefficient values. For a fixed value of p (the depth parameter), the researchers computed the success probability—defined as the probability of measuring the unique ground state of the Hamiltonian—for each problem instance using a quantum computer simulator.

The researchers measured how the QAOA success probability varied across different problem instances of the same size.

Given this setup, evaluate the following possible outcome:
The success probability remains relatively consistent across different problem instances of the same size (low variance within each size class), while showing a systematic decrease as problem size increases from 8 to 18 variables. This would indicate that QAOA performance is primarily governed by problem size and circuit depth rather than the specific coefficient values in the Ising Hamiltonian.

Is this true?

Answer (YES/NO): NO